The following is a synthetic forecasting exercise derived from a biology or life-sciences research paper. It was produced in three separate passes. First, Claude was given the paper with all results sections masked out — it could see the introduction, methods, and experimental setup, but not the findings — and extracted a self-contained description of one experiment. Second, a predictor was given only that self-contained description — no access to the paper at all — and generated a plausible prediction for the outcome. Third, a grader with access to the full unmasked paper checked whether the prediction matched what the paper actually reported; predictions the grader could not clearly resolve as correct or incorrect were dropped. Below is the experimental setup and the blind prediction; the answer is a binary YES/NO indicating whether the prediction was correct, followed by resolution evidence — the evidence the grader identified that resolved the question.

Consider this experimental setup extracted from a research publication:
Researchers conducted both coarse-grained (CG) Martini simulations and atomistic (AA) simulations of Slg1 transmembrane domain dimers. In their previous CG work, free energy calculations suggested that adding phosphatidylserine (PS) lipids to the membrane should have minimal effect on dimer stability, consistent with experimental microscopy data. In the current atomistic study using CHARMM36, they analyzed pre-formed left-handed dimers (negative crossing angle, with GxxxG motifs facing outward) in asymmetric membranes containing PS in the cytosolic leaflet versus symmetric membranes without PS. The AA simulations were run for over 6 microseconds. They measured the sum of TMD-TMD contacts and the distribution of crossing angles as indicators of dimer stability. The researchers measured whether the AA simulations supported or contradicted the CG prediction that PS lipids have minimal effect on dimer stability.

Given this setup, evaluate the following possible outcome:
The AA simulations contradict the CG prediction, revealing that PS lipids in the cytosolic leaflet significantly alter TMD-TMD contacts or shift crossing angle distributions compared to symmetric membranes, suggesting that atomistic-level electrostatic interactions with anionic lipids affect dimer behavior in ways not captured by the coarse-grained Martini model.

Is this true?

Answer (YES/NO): YES